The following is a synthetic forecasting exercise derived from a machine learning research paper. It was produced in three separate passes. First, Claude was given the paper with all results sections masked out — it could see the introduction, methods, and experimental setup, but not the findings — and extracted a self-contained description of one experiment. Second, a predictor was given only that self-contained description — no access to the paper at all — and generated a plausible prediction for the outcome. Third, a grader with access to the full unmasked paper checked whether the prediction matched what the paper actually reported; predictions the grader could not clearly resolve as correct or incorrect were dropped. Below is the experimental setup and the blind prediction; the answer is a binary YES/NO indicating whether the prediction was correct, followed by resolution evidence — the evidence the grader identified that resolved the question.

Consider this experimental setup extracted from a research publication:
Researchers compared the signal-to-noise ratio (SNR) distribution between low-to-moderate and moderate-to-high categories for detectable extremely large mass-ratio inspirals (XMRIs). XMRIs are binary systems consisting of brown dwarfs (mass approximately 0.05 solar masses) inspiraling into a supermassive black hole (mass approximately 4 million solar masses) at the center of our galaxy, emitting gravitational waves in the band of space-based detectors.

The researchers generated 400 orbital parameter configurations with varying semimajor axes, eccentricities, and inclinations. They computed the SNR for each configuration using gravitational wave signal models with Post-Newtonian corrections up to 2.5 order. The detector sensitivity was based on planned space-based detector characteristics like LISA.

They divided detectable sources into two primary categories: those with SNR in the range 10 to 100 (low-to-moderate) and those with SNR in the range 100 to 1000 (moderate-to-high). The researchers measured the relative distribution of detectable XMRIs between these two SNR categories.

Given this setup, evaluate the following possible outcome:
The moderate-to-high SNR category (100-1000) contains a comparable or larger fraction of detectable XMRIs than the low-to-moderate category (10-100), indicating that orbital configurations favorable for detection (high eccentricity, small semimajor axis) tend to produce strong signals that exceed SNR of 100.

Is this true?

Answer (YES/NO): NO